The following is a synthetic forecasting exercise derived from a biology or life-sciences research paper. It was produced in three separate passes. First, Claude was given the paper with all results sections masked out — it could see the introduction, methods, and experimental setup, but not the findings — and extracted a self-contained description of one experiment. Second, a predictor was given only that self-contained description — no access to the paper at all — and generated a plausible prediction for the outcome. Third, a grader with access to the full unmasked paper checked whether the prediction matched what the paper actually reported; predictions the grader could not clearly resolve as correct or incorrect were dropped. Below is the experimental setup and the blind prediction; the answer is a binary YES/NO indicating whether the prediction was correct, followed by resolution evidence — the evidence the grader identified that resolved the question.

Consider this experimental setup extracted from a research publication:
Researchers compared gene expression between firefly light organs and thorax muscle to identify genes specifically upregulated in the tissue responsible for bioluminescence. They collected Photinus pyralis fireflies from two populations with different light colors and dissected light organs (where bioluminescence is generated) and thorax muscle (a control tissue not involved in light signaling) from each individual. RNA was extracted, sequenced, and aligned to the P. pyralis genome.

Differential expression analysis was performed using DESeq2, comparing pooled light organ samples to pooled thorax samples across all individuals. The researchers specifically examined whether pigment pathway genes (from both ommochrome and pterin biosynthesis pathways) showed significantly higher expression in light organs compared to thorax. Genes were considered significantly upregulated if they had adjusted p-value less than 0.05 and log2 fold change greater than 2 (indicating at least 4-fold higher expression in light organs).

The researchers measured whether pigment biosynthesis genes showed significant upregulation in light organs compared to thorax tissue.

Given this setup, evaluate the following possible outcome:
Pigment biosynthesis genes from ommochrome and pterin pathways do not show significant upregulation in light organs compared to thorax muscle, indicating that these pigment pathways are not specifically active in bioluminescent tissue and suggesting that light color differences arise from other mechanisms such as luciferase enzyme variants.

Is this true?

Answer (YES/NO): NO